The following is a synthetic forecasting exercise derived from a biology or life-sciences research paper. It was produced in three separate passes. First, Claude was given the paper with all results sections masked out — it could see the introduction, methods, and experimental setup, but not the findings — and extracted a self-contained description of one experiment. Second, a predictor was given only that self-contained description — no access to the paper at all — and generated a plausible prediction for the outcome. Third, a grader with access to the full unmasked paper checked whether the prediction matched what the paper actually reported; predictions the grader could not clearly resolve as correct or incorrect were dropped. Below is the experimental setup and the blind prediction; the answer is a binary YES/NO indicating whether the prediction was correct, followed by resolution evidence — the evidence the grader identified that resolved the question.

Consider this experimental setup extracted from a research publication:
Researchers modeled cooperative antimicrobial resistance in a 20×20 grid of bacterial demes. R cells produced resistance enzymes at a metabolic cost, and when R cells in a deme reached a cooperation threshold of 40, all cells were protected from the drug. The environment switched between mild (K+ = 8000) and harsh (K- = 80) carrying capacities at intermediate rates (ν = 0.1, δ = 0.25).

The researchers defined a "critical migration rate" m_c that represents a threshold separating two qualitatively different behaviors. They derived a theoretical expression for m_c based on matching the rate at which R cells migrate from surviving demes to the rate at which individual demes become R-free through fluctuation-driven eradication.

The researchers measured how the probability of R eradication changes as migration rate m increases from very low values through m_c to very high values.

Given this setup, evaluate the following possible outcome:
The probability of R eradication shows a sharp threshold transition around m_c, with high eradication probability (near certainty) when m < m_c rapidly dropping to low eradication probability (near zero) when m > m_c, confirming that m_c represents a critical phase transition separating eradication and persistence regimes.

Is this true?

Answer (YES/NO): NO